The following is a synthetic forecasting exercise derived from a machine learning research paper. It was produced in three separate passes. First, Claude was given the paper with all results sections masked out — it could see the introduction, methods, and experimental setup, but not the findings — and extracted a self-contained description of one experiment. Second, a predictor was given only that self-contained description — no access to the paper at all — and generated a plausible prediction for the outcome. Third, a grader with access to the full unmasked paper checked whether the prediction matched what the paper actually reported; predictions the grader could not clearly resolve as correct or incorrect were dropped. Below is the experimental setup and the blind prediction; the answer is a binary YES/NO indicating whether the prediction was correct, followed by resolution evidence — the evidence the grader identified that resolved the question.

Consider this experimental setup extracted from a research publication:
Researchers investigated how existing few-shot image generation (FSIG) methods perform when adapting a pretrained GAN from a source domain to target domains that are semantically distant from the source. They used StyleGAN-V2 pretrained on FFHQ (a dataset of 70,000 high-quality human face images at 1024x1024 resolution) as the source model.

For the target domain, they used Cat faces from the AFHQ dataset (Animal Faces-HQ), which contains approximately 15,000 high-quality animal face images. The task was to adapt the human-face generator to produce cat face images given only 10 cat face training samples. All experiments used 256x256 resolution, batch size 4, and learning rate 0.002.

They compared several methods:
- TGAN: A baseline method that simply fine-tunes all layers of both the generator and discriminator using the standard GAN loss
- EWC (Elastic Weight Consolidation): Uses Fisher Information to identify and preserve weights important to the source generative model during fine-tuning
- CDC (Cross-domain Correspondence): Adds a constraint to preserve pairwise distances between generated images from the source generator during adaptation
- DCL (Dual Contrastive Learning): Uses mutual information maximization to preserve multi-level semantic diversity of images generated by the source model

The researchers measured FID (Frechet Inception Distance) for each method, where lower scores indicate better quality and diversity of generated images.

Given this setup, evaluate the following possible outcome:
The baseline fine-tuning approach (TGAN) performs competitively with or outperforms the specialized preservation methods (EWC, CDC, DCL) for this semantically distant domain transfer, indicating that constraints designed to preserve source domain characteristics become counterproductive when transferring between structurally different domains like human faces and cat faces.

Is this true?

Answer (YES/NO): YES